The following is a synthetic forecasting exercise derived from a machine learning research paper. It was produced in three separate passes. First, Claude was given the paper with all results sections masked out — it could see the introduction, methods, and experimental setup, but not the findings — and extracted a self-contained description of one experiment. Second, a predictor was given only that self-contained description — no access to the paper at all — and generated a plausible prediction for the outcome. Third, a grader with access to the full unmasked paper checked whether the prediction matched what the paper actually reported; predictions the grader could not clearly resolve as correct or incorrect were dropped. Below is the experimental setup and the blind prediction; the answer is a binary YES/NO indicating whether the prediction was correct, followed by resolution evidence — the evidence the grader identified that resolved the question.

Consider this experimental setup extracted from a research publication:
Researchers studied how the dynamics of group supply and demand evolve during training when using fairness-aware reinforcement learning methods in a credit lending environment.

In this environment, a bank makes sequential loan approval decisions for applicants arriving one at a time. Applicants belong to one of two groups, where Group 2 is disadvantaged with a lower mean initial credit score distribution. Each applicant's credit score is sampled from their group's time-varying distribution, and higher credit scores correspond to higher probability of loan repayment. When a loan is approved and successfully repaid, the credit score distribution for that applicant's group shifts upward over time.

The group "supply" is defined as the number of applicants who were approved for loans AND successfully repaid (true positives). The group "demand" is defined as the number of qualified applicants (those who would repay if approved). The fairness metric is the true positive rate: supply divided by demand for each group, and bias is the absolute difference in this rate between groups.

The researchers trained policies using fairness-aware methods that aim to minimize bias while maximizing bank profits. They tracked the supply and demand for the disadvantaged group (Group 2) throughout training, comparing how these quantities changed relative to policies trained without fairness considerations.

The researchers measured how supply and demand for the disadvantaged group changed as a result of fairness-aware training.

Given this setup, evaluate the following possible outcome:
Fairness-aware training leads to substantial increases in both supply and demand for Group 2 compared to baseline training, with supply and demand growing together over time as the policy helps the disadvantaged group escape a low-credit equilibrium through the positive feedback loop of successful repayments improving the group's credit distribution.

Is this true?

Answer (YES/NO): NO